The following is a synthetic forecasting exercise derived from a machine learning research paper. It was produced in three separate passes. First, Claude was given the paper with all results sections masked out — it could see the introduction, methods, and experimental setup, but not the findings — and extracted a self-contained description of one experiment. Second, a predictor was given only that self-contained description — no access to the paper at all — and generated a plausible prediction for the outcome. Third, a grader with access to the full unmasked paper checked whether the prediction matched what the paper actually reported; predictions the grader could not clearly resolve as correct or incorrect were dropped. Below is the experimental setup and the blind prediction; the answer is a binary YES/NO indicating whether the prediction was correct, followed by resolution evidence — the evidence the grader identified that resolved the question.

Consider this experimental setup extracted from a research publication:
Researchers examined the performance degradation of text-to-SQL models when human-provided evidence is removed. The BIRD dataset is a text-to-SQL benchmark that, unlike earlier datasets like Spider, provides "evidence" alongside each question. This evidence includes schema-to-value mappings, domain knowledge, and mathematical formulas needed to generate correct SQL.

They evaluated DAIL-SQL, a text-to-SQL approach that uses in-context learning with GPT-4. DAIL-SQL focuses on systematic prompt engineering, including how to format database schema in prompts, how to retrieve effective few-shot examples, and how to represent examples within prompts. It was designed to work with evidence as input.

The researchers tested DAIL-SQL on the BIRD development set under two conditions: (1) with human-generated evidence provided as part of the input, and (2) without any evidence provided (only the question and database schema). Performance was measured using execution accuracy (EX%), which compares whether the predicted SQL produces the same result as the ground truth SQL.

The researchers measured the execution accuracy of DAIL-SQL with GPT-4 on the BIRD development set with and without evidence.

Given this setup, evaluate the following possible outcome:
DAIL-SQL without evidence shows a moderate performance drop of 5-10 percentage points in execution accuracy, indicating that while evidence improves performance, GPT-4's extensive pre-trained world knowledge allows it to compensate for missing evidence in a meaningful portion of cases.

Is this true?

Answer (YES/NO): NO